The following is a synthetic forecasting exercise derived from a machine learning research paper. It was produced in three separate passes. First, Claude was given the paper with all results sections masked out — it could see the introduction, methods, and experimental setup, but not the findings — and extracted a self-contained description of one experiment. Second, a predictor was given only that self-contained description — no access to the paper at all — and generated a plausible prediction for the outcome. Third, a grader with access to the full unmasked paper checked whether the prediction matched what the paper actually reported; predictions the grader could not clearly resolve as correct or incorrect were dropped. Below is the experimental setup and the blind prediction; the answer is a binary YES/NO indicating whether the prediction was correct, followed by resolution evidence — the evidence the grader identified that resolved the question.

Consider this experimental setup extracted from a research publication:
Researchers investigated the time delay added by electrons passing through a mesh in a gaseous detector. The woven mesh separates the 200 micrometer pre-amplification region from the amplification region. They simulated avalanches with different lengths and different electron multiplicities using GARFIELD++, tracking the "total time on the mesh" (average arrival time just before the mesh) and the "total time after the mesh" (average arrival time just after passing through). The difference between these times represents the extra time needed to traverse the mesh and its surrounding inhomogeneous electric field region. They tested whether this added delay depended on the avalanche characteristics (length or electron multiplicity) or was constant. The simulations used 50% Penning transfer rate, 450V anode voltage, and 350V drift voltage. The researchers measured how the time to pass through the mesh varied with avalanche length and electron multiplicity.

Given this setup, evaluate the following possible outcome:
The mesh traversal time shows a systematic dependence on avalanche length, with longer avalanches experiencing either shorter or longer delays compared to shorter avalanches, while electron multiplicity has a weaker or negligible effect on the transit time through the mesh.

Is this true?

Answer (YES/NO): NO